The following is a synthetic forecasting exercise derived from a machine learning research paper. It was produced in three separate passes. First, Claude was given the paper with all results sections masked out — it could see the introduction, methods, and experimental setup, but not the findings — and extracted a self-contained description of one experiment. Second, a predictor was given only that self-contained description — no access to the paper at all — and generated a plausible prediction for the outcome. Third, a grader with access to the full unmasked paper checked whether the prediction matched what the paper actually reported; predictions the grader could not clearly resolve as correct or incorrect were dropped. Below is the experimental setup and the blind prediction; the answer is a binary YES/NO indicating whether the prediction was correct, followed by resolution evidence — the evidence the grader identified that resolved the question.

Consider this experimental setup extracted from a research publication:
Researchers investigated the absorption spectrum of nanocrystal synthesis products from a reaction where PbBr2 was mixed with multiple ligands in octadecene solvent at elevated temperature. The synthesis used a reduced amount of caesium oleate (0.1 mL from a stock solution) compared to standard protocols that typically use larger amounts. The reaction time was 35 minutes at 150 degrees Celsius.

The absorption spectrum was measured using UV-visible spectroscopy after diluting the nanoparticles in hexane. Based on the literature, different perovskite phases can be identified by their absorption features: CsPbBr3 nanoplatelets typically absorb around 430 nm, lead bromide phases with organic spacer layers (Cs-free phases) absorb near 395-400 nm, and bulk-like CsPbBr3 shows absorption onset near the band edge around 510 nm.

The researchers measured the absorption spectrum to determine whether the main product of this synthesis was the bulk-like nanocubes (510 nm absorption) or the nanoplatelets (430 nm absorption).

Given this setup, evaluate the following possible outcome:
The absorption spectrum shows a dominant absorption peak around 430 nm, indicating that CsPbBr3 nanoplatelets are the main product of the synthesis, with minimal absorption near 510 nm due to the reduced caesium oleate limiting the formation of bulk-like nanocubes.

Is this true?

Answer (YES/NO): YES